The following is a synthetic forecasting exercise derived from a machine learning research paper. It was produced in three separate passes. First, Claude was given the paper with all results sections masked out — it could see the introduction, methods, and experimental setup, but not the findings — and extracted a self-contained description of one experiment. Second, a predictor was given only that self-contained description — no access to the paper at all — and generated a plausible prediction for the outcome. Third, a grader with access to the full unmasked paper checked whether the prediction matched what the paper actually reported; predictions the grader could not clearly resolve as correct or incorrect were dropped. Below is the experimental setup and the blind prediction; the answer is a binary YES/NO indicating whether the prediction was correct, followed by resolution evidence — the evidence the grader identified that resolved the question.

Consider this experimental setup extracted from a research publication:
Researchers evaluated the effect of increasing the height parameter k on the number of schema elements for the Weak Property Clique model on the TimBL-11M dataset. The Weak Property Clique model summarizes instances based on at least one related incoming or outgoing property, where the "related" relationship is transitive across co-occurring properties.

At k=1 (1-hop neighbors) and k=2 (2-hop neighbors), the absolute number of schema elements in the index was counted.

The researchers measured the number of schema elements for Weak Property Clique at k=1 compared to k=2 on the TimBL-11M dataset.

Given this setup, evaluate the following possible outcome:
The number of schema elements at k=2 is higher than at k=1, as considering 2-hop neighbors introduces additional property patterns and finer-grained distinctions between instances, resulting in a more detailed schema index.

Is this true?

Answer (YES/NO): NO